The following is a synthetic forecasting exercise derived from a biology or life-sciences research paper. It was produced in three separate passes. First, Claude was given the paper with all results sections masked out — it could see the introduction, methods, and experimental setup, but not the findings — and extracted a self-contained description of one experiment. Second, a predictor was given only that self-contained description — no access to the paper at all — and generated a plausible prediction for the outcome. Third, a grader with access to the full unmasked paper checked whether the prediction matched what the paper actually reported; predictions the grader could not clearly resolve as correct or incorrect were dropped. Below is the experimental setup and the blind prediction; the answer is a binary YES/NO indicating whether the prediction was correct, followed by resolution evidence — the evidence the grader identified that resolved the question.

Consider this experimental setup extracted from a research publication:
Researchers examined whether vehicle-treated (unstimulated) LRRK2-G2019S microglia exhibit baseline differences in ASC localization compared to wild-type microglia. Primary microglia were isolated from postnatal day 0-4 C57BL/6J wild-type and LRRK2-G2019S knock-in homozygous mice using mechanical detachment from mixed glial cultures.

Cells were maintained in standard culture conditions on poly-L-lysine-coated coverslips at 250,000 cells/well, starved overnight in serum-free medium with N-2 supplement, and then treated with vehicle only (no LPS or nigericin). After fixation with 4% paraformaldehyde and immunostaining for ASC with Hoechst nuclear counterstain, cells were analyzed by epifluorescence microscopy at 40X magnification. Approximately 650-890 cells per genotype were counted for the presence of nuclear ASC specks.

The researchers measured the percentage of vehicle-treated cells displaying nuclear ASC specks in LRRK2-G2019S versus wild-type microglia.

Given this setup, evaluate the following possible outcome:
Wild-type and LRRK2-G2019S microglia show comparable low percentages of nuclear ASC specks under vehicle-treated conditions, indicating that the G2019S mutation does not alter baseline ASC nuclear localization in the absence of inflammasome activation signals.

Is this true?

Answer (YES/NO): NO